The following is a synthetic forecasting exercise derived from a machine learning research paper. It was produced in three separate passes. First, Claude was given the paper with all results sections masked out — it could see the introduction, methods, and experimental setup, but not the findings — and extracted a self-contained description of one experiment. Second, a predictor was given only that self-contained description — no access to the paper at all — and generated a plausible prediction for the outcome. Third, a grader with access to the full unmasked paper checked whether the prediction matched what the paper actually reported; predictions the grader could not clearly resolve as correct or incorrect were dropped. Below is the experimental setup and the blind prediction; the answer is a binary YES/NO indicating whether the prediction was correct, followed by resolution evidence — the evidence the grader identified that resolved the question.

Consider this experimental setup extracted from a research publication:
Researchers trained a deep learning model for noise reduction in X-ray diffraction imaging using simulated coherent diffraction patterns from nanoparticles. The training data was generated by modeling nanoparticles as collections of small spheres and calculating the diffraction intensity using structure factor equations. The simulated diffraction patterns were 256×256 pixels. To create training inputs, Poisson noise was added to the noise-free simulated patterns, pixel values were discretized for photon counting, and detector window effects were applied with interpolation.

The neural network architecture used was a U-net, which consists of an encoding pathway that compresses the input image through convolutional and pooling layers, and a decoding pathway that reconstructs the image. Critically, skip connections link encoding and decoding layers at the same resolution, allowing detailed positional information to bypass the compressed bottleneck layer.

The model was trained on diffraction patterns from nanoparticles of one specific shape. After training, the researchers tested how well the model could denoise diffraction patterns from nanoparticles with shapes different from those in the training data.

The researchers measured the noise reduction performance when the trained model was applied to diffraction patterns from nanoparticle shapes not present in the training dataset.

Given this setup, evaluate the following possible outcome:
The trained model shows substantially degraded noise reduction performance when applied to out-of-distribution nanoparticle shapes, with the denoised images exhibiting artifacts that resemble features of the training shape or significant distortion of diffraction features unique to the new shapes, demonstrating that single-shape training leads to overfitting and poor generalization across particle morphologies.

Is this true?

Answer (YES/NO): NO